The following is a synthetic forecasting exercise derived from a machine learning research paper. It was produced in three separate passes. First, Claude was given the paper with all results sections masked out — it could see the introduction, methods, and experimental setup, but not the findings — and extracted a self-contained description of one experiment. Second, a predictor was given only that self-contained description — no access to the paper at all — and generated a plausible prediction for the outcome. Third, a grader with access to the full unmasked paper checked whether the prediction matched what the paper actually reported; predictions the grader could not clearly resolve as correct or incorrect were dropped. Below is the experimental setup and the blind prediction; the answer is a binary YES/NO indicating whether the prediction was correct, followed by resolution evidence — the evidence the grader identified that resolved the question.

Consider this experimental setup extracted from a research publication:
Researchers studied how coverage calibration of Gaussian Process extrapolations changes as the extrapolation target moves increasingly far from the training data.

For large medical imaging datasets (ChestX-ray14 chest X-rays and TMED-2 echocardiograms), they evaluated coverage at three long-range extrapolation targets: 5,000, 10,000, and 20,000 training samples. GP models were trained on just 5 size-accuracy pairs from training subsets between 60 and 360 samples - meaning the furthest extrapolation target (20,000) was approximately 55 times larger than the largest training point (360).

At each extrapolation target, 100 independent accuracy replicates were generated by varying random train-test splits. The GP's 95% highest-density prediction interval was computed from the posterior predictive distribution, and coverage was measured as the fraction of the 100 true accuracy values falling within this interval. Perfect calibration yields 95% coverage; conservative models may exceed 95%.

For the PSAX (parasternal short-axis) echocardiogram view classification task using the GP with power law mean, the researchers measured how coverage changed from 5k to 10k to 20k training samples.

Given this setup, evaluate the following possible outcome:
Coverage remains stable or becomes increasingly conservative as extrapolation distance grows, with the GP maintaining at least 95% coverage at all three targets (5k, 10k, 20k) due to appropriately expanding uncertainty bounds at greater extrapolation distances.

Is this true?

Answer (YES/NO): YES